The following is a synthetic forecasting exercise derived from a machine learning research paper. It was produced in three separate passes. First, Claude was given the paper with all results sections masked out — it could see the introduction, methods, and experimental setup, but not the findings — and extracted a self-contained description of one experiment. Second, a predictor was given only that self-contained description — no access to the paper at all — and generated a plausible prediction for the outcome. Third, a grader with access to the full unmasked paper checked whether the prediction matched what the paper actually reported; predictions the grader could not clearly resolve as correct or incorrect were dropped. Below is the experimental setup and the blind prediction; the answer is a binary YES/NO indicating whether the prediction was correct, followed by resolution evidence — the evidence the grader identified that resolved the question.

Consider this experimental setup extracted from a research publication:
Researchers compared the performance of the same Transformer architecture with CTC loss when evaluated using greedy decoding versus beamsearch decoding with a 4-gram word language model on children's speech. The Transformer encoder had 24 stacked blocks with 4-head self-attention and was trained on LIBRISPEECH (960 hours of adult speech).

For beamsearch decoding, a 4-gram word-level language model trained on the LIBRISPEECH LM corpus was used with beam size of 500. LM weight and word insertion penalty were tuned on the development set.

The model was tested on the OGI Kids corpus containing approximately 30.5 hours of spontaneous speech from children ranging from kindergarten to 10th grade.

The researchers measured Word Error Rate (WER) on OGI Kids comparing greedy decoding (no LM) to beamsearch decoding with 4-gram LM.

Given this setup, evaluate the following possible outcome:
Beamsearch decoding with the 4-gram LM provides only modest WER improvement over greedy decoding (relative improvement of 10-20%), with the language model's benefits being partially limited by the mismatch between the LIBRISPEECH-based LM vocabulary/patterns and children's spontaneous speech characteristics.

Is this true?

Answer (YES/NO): NO